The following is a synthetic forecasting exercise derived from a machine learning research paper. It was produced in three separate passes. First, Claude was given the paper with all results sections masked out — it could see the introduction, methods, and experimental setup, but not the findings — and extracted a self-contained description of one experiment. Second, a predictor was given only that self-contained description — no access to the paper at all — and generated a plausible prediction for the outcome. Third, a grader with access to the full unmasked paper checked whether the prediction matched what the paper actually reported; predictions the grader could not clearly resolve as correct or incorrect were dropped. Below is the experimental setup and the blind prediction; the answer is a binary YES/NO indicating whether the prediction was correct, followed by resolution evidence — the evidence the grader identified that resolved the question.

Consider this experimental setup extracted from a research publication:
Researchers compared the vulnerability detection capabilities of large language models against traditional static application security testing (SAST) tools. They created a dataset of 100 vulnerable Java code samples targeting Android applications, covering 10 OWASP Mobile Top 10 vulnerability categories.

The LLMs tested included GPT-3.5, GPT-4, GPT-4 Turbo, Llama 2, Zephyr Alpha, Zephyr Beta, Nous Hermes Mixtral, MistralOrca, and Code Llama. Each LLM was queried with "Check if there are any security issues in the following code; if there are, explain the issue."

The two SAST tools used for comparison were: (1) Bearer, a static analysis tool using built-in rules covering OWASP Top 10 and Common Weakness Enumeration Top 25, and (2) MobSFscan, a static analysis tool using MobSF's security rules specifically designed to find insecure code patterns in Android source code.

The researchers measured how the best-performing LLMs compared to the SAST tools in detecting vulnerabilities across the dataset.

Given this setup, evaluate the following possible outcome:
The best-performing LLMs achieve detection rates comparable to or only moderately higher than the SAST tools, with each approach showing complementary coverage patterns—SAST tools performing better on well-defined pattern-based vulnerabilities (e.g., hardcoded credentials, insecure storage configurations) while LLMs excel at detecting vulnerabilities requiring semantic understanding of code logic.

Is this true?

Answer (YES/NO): NO